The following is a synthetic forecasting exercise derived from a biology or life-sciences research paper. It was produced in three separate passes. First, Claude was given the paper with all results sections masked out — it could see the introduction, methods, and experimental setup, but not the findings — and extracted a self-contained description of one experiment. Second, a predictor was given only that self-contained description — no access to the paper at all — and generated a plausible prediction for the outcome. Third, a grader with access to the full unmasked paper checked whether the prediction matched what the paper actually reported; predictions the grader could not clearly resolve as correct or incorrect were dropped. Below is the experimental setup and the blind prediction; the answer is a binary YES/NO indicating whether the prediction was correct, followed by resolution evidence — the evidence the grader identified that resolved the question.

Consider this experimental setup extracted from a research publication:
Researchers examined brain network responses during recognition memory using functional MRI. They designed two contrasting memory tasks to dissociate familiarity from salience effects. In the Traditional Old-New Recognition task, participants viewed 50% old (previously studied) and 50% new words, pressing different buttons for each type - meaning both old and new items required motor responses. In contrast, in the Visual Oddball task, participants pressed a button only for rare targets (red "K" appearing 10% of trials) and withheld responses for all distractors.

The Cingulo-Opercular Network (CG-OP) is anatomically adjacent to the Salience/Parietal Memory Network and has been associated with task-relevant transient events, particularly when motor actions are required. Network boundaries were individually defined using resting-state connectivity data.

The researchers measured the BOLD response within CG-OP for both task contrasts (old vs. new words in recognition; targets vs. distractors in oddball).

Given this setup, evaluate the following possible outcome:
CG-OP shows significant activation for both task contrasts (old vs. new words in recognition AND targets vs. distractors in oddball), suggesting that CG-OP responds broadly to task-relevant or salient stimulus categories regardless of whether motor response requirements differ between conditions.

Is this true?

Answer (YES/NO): NO